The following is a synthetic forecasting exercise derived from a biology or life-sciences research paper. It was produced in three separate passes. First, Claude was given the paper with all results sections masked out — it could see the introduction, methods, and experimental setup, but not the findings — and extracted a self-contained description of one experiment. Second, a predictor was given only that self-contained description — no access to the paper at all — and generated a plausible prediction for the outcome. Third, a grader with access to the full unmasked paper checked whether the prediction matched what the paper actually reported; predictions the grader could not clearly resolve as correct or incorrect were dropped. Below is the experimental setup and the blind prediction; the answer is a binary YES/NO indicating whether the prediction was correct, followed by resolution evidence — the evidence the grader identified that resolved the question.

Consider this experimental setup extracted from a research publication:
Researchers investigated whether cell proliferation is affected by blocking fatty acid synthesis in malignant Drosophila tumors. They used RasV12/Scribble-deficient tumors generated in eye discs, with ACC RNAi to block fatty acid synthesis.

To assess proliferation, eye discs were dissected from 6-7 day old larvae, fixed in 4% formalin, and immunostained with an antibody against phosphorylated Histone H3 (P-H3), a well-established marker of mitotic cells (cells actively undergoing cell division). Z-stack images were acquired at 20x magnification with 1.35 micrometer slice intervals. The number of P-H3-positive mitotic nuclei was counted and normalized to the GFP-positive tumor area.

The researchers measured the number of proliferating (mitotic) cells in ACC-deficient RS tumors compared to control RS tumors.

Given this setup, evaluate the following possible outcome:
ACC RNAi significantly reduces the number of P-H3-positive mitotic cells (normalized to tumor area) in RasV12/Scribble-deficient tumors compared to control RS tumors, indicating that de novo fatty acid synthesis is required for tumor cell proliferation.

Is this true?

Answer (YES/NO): NO